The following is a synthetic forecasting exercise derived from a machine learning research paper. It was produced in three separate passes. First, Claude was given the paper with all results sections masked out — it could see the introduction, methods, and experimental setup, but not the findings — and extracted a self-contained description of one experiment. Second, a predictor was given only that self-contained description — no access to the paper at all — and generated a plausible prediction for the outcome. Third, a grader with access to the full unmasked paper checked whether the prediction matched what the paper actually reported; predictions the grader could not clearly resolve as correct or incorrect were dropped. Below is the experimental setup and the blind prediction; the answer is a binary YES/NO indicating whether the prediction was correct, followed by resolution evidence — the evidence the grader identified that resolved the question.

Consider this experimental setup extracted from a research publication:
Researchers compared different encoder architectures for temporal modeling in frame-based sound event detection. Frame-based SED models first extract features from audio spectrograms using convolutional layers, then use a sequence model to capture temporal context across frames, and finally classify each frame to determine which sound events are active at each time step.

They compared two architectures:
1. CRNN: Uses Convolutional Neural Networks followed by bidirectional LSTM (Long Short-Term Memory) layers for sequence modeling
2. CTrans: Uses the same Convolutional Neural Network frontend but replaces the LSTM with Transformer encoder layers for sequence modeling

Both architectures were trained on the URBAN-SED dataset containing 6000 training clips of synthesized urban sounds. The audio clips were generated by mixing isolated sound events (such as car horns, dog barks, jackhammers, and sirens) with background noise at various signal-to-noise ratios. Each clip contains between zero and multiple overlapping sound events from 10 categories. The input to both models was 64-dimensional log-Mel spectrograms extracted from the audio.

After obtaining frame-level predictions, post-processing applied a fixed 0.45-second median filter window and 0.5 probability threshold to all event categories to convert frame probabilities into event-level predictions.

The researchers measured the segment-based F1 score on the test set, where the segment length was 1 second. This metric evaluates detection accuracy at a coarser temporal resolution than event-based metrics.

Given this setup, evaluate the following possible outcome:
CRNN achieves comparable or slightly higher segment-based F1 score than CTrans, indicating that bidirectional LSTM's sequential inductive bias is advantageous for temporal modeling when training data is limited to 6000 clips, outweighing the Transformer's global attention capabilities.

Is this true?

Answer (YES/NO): YES